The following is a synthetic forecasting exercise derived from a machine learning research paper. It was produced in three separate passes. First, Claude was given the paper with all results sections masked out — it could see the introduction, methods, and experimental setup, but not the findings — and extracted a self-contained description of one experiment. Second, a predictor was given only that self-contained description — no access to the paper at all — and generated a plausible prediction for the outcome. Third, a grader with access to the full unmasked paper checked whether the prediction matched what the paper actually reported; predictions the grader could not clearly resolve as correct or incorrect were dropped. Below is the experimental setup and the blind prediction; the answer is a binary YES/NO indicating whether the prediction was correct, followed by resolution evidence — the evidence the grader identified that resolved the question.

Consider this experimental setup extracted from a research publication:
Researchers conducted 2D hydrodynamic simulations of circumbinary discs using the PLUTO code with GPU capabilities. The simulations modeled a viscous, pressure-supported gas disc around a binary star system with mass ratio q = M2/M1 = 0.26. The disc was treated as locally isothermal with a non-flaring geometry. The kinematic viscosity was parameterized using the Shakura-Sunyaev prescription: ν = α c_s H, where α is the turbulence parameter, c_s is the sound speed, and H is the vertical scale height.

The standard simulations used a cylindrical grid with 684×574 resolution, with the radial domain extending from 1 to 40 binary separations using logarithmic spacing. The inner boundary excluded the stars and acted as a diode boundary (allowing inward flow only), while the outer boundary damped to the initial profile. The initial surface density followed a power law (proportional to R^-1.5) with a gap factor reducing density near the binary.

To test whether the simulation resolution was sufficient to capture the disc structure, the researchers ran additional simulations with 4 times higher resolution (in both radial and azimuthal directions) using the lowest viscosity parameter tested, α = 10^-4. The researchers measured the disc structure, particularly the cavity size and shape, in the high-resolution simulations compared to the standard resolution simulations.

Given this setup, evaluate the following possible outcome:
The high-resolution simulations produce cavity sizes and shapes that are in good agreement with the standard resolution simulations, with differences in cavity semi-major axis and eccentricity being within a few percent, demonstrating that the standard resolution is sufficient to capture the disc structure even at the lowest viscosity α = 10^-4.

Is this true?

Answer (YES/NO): YES